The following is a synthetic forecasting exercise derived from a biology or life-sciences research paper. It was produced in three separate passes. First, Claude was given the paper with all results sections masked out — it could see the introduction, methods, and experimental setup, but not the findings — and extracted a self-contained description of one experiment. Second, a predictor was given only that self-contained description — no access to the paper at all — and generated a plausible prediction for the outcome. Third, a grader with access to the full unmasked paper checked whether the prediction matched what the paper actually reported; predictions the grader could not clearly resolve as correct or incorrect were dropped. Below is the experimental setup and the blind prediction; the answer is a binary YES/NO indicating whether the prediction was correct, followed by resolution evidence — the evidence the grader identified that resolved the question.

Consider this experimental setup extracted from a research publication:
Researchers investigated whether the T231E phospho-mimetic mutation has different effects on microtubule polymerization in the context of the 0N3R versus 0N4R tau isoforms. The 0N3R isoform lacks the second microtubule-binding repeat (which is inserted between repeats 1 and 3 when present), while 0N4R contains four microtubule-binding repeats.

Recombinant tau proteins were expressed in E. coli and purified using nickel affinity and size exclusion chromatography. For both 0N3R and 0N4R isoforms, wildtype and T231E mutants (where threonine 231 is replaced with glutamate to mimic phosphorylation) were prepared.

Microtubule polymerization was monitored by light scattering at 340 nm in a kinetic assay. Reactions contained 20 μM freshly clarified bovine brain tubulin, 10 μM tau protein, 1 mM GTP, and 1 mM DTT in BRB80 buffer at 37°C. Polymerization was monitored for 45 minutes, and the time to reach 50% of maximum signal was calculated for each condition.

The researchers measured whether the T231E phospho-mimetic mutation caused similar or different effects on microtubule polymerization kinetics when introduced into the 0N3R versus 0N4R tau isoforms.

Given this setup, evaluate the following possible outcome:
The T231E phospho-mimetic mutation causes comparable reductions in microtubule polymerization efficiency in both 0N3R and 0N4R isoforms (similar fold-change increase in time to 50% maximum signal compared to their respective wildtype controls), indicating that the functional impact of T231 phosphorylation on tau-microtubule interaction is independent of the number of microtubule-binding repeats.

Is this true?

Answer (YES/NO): YES